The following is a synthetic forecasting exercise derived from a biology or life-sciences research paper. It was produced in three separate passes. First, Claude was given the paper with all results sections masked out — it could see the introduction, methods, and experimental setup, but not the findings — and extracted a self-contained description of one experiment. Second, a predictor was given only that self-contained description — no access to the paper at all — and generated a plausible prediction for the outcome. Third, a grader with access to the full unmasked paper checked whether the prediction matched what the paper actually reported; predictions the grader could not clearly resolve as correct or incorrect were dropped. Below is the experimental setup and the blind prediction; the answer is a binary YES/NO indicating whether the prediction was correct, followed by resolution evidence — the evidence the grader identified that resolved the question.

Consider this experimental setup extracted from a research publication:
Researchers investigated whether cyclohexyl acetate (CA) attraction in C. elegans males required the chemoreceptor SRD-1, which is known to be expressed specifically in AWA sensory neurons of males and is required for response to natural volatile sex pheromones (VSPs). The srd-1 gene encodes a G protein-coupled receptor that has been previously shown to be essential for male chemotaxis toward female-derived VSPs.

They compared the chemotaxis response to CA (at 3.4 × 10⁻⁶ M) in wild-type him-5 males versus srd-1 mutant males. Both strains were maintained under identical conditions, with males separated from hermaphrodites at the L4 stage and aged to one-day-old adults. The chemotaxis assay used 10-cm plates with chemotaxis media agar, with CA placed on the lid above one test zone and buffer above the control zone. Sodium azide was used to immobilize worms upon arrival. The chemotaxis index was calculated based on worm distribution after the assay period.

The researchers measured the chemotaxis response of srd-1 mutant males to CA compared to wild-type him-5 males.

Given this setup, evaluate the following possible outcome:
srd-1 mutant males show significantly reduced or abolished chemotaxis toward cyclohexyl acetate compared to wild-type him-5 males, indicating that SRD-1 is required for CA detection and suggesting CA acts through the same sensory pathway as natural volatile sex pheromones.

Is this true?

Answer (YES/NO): NO